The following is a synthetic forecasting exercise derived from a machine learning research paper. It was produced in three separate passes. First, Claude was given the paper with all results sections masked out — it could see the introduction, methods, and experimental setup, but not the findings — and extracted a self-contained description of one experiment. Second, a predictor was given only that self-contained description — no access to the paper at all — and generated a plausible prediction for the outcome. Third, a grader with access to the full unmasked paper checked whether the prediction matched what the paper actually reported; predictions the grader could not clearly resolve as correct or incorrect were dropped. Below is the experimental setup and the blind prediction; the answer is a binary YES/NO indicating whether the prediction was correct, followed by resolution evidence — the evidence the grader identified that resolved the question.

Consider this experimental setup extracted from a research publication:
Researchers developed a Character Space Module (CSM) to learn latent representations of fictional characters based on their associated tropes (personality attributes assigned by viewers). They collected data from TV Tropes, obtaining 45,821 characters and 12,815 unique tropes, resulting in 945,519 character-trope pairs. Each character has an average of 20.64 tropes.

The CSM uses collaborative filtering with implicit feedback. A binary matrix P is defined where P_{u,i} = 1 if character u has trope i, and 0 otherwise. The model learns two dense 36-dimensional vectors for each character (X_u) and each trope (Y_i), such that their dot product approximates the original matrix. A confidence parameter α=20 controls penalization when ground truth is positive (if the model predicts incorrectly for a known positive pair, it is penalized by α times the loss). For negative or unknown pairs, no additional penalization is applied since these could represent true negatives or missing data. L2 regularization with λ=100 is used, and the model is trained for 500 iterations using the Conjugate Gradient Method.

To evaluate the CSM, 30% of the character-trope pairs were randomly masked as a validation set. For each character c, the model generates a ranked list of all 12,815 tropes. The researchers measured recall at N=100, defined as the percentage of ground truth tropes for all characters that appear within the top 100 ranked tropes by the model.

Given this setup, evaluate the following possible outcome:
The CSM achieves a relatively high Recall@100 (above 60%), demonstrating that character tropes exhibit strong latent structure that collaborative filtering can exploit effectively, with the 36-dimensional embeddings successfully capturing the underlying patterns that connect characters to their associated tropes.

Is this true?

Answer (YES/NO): NO